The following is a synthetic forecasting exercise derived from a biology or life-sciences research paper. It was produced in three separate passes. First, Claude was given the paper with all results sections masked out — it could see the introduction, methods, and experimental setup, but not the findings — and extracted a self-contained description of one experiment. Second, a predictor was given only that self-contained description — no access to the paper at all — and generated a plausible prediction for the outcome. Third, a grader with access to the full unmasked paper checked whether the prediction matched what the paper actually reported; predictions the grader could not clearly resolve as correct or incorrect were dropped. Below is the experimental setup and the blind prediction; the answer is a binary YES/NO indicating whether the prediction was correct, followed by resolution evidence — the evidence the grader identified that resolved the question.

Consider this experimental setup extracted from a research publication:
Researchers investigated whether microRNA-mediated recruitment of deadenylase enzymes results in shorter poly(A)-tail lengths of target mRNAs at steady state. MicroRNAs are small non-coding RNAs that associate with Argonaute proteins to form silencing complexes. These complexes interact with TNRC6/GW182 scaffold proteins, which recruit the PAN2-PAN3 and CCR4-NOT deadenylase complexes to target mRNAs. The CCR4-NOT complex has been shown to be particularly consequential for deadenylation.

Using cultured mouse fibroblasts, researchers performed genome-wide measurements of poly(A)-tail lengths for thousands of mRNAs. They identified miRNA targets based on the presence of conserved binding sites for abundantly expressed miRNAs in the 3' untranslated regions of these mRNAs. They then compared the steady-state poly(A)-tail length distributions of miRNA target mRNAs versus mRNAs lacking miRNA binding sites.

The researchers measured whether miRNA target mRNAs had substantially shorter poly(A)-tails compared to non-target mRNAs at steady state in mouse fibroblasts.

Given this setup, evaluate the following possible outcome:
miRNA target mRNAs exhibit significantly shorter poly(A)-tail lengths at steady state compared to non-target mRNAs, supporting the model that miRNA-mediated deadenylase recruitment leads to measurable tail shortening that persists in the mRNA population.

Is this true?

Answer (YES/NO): NO